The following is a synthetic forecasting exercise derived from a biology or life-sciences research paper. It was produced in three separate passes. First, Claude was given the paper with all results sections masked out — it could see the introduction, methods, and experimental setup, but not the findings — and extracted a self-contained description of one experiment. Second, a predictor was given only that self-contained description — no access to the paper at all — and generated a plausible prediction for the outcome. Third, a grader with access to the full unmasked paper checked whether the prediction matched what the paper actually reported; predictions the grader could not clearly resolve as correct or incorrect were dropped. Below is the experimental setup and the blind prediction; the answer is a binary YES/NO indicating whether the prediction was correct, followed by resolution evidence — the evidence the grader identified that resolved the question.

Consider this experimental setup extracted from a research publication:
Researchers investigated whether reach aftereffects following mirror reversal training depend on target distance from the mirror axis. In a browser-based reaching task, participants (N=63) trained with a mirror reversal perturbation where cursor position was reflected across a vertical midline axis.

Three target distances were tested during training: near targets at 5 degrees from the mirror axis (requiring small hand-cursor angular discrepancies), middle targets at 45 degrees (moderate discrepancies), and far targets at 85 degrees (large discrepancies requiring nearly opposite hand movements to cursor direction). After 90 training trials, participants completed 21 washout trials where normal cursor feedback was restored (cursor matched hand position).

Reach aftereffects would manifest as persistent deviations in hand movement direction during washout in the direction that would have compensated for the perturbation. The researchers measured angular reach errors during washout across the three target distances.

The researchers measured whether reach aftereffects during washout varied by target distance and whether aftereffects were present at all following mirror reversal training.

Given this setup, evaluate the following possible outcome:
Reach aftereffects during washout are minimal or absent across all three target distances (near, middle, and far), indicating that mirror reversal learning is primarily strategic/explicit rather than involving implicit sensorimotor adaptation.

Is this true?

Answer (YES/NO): YES